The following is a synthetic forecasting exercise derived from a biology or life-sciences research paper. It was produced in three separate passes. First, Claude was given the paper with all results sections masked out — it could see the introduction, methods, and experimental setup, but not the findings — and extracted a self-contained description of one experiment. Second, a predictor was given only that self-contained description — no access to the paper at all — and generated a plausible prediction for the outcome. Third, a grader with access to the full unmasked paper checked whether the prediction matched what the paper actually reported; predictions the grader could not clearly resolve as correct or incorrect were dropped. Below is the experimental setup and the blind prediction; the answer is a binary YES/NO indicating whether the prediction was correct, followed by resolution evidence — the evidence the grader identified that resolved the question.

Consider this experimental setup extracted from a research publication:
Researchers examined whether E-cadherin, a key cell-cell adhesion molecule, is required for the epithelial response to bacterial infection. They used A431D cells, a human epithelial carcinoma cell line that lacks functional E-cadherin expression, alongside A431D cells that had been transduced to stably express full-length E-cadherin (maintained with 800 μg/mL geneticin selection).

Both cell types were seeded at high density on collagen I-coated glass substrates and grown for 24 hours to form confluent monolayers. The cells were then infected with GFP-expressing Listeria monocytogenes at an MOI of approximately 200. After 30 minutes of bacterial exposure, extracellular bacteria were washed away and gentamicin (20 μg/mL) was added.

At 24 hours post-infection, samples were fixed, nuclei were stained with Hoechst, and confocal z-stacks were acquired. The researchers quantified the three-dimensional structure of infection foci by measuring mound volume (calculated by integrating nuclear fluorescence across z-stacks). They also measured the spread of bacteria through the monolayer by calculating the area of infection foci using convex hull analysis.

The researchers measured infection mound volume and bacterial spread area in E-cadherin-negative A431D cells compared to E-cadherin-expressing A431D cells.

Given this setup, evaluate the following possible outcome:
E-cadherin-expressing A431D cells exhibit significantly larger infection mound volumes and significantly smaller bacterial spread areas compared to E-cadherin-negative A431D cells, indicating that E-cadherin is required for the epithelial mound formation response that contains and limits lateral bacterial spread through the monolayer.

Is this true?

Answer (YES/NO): NO